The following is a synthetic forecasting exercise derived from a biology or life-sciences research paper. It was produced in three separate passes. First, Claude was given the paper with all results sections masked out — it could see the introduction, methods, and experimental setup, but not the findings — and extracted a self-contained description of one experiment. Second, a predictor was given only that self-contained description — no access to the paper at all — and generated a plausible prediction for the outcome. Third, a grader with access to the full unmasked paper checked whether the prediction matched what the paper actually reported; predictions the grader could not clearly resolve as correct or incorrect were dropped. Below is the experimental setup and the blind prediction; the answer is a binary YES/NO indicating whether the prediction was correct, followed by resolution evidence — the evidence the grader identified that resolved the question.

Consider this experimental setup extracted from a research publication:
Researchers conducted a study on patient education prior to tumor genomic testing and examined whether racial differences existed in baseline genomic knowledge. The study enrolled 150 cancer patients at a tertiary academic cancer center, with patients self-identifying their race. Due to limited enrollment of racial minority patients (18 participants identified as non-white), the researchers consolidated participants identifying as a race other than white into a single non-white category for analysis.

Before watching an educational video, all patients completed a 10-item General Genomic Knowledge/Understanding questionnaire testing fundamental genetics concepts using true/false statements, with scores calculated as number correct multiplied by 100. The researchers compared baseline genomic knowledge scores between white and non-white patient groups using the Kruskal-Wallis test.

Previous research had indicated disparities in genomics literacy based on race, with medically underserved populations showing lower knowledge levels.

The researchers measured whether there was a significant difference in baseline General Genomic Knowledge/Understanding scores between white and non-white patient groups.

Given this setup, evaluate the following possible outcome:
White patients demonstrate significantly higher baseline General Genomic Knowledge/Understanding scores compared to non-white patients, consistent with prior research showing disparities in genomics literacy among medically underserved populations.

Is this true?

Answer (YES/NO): NO